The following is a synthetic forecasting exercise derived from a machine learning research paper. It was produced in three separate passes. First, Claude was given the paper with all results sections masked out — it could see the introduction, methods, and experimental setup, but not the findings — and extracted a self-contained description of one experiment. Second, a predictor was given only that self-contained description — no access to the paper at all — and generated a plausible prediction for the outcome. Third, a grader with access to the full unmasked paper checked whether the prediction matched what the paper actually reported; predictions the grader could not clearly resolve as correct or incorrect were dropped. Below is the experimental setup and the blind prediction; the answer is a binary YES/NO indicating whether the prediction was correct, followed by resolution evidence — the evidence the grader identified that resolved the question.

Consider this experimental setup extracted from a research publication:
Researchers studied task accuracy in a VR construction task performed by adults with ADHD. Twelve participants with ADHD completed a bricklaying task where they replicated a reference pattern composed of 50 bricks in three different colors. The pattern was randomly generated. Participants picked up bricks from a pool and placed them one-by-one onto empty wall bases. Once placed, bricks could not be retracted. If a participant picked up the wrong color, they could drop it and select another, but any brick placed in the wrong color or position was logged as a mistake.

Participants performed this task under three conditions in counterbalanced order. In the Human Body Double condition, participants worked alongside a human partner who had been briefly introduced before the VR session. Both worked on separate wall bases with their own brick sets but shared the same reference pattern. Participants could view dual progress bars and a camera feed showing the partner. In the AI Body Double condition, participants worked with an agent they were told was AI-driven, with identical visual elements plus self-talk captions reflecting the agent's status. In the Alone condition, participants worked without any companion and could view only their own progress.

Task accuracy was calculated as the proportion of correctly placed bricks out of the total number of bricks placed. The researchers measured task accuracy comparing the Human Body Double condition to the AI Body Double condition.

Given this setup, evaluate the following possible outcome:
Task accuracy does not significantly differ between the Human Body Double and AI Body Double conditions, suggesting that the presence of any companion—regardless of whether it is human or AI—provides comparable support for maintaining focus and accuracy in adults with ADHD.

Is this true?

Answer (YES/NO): YES